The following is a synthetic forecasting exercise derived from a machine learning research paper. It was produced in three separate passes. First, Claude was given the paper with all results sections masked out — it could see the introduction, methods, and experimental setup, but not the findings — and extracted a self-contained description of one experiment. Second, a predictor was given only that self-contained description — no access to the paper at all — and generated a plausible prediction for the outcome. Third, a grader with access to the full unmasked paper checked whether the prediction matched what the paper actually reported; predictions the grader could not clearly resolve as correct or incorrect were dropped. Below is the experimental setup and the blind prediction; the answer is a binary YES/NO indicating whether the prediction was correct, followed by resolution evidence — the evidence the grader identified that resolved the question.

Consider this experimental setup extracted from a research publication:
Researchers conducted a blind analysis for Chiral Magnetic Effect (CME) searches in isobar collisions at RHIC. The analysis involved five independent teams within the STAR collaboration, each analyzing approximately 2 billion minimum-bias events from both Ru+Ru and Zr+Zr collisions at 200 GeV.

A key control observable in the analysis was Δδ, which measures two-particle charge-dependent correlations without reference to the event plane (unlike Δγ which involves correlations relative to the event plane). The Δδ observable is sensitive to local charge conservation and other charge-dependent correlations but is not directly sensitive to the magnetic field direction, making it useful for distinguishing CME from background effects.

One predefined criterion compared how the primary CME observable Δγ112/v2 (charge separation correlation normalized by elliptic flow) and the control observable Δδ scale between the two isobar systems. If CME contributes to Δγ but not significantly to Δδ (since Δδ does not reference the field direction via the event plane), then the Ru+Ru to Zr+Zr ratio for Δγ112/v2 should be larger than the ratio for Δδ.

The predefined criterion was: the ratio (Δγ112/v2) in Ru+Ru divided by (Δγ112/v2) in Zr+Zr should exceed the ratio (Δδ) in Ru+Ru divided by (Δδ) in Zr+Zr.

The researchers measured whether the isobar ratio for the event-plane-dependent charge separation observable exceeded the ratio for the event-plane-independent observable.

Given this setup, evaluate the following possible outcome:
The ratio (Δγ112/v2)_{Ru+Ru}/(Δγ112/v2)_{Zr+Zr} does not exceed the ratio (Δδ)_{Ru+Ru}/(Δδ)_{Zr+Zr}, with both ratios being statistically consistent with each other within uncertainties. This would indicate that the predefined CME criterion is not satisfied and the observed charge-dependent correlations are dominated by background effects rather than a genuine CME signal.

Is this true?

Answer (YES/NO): YES